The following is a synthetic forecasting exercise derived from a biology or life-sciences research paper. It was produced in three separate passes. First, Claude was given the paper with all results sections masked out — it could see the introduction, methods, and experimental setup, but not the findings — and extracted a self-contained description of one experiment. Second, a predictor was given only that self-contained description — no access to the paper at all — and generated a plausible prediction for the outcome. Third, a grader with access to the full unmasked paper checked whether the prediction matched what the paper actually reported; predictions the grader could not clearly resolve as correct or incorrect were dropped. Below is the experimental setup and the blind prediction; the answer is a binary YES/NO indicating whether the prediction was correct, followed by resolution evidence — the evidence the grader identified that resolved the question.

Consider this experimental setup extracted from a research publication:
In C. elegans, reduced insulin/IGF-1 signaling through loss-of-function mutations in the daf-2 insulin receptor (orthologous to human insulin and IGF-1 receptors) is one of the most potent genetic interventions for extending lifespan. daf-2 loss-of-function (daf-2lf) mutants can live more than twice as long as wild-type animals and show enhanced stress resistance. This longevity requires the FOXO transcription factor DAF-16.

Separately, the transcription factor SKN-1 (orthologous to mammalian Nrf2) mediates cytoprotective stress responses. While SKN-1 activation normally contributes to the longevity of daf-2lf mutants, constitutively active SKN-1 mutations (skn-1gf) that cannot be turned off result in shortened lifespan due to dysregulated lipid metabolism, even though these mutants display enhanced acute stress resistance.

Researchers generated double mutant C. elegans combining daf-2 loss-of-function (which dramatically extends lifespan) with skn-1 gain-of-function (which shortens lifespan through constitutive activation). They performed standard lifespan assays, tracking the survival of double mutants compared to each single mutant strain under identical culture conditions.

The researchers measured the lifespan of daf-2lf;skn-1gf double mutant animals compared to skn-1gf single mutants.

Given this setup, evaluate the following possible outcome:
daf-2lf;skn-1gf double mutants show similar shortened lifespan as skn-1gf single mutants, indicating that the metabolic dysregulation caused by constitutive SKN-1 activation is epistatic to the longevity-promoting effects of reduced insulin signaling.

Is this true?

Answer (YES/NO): NO